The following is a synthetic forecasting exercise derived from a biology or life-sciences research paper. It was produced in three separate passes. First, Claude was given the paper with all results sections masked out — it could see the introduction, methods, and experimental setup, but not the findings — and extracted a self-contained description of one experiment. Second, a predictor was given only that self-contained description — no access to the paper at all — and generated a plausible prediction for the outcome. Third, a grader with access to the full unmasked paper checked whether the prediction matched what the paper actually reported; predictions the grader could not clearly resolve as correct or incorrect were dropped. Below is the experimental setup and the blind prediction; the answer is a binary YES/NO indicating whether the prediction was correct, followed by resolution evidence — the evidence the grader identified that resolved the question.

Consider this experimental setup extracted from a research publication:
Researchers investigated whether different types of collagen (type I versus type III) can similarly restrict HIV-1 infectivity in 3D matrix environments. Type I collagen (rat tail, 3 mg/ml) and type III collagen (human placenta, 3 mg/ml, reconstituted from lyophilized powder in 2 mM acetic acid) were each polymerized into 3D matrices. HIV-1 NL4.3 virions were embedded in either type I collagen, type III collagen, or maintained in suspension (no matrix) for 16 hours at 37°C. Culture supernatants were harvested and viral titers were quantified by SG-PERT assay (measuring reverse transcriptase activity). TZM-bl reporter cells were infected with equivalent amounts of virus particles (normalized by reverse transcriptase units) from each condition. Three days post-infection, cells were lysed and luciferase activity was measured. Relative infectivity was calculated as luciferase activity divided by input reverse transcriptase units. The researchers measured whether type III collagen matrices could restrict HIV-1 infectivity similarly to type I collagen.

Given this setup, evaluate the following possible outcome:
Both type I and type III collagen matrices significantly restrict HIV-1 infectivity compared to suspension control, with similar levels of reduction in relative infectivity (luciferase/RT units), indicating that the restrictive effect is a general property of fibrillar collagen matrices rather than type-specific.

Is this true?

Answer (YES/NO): YES